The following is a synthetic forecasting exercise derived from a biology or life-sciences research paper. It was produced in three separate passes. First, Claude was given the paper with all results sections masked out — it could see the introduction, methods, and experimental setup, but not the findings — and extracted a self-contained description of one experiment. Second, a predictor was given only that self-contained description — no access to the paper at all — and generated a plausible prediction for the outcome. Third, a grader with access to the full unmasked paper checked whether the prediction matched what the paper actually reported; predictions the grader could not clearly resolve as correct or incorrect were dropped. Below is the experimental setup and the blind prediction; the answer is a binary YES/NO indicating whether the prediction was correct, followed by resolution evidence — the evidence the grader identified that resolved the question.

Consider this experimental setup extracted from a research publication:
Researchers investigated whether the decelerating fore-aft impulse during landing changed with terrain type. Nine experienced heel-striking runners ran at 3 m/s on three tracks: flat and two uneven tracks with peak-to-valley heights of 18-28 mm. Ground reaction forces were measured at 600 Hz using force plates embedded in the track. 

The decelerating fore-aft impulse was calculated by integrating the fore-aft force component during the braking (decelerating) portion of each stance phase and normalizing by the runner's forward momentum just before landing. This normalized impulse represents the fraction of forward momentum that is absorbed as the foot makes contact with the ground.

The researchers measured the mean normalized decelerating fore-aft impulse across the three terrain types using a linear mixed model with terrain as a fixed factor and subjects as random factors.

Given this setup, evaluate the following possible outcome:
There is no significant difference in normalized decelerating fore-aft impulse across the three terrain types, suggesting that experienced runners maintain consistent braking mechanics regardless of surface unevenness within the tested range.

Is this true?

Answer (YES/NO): YES